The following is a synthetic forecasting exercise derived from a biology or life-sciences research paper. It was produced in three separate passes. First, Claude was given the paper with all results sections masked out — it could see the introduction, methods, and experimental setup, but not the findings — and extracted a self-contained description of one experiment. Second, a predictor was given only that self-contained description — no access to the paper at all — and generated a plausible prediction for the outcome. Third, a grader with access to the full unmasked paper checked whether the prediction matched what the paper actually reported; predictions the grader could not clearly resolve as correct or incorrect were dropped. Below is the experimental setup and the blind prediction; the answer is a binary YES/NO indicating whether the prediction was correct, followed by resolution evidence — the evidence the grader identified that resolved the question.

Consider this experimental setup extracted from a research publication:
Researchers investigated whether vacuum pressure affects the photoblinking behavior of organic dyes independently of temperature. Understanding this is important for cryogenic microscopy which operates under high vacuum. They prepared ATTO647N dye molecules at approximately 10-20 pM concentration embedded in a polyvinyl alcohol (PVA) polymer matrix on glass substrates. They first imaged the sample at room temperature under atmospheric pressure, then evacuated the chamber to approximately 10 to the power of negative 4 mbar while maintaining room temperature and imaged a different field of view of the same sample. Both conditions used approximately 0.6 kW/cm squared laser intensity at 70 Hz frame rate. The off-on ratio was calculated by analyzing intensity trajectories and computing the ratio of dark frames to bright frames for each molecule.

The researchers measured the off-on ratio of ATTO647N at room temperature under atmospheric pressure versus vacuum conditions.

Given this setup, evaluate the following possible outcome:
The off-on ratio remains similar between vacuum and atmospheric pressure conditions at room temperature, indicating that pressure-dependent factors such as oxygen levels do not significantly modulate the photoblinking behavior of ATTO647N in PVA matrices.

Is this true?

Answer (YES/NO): NO